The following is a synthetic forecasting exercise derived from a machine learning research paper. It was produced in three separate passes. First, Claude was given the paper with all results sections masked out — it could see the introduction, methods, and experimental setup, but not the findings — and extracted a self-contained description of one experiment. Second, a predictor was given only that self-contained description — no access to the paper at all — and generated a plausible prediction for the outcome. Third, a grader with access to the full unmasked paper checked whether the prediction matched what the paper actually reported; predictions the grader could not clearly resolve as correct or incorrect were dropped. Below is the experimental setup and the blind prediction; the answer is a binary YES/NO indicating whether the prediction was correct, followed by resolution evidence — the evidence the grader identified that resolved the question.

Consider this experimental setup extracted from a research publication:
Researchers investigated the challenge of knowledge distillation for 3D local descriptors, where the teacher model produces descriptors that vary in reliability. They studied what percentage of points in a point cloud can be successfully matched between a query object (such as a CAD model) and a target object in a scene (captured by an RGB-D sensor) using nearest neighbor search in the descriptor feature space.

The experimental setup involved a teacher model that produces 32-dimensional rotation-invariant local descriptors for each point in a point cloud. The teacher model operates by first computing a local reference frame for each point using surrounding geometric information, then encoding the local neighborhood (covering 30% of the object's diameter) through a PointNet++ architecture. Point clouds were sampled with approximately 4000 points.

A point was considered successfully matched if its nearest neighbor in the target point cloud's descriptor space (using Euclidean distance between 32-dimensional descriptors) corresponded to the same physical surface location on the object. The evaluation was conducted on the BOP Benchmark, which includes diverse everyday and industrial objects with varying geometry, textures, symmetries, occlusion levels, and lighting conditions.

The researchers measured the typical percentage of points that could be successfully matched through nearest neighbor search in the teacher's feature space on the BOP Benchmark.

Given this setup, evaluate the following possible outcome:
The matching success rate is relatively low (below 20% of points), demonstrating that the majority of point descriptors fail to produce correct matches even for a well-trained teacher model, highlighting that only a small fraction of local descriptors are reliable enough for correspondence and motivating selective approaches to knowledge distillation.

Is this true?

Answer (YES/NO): YES